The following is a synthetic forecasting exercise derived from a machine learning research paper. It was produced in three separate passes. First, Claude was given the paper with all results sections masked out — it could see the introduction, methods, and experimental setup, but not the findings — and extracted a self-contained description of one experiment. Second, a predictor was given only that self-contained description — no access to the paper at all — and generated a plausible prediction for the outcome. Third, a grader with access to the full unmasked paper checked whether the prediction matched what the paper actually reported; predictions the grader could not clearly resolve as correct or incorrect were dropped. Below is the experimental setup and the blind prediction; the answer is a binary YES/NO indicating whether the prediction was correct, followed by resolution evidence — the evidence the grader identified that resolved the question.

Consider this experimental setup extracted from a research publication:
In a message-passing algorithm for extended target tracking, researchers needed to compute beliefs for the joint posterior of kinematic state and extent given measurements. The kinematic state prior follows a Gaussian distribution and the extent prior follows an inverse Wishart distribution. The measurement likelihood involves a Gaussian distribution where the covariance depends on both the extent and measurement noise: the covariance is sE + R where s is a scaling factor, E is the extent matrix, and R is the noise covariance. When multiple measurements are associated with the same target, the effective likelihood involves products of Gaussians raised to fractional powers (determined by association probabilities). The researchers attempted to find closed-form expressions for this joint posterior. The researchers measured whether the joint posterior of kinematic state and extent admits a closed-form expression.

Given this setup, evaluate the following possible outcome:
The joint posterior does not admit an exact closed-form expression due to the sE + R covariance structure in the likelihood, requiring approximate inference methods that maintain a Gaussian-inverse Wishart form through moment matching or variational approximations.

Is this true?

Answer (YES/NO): NO